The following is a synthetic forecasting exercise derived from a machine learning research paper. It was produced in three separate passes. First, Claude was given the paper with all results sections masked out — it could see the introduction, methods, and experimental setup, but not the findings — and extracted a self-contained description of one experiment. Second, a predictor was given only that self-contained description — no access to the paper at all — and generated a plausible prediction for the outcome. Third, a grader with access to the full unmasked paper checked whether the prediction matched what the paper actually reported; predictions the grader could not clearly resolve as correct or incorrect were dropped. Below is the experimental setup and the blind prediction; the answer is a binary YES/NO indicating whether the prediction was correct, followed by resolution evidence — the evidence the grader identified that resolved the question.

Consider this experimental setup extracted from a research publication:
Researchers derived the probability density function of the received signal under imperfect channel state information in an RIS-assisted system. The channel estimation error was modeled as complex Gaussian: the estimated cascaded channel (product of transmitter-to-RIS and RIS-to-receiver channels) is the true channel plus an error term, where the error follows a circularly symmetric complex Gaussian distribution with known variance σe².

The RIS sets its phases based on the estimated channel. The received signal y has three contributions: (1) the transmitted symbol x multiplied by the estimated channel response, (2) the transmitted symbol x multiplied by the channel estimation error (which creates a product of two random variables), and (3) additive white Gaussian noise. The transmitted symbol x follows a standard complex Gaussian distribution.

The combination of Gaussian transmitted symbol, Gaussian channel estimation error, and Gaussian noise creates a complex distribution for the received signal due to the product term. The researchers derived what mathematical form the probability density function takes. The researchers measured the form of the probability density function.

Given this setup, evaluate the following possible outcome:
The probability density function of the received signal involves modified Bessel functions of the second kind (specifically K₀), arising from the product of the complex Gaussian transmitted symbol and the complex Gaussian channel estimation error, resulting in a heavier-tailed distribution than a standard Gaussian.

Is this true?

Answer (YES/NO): NO